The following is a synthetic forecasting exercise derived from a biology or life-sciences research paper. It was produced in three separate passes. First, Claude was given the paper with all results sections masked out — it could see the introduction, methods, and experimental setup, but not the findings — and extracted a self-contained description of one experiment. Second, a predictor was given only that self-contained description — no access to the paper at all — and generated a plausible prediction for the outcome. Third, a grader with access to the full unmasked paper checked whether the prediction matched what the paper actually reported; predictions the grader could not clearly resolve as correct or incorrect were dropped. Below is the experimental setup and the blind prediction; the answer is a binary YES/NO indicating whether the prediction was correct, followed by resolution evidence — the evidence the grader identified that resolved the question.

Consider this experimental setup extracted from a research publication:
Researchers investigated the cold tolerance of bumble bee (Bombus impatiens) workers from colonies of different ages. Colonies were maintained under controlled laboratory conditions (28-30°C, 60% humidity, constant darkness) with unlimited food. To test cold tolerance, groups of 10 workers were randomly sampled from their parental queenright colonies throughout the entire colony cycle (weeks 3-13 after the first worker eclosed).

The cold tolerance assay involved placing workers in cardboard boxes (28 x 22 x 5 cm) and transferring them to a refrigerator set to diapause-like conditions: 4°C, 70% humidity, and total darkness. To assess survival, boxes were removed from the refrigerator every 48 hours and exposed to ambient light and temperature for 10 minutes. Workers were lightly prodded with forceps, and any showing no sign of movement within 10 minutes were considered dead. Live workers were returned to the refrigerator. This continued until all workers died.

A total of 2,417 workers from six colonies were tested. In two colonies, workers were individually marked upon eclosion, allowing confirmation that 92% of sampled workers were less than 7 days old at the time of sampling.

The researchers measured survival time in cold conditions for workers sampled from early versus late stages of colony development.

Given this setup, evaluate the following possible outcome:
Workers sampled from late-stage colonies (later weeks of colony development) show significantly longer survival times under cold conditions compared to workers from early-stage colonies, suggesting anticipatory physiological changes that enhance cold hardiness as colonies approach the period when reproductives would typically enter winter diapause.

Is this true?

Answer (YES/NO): YES